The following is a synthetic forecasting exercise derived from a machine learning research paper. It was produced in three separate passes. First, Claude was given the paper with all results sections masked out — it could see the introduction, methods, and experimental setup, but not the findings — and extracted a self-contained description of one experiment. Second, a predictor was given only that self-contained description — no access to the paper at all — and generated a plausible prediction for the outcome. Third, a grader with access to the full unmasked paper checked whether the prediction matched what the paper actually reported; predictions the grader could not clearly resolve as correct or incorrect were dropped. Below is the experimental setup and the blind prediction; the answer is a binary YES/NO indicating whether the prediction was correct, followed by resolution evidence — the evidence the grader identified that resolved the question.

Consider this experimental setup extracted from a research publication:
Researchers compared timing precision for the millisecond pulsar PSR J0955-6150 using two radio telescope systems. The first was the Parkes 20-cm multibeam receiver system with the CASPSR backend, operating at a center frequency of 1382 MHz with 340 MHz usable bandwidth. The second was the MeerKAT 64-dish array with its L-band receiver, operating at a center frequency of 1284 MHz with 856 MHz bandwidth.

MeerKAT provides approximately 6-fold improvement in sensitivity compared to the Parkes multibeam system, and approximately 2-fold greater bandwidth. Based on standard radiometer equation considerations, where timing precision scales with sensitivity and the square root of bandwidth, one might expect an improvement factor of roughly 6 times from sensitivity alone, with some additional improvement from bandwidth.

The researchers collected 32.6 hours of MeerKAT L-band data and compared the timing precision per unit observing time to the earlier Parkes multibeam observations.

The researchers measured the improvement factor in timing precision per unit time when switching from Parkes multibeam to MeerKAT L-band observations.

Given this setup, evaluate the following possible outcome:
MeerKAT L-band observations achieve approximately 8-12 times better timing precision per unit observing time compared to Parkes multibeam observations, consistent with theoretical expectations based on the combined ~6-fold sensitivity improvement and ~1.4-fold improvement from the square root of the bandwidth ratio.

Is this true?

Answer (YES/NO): NO